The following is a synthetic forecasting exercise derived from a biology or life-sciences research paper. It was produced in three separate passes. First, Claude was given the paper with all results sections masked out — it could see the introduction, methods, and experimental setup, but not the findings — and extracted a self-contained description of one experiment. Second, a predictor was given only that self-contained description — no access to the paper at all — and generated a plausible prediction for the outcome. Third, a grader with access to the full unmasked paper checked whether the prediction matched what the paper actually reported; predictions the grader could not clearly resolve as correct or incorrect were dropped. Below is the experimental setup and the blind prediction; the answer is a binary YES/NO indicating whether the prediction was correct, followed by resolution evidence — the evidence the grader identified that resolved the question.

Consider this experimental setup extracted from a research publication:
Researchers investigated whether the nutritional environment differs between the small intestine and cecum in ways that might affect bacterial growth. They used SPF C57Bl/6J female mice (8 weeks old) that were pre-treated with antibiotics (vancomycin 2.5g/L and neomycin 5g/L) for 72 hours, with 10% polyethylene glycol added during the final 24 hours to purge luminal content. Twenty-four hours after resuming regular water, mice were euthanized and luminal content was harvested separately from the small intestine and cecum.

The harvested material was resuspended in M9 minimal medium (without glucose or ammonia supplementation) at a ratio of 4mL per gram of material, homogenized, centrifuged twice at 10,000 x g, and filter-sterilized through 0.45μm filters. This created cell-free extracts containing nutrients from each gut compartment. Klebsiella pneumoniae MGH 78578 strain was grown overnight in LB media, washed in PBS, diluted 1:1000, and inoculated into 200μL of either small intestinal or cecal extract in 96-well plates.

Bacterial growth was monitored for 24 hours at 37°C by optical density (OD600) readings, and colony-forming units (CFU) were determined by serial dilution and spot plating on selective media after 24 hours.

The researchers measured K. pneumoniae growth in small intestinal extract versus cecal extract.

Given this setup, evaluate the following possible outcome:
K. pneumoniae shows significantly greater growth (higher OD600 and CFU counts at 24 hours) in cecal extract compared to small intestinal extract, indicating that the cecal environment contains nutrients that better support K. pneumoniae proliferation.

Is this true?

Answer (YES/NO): NO